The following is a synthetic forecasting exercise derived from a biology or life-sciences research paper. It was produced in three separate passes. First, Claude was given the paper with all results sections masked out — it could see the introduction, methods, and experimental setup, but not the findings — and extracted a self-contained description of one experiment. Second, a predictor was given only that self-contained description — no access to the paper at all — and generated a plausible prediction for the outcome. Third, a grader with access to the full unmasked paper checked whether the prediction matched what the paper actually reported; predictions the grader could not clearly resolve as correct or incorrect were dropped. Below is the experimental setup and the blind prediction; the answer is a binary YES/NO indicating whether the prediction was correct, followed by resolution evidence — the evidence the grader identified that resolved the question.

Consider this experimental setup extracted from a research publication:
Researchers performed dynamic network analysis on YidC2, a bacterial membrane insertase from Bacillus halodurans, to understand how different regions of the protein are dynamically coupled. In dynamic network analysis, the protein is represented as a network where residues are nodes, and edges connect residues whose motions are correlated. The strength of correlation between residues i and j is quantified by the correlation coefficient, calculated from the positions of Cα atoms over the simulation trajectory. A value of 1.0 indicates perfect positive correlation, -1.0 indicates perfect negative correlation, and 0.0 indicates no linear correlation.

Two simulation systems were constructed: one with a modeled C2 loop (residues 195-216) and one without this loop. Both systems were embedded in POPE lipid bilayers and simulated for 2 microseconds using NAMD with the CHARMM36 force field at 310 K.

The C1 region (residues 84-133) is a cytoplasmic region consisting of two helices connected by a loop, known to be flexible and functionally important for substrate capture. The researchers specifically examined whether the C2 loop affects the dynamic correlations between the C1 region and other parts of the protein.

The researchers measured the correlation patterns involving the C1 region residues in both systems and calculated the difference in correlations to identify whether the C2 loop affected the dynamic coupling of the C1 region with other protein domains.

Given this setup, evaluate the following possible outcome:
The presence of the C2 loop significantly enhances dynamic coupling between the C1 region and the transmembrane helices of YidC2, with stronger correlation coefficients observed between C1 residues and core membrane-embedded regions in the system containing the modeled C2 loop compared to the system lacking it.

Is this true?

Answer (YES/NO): NO